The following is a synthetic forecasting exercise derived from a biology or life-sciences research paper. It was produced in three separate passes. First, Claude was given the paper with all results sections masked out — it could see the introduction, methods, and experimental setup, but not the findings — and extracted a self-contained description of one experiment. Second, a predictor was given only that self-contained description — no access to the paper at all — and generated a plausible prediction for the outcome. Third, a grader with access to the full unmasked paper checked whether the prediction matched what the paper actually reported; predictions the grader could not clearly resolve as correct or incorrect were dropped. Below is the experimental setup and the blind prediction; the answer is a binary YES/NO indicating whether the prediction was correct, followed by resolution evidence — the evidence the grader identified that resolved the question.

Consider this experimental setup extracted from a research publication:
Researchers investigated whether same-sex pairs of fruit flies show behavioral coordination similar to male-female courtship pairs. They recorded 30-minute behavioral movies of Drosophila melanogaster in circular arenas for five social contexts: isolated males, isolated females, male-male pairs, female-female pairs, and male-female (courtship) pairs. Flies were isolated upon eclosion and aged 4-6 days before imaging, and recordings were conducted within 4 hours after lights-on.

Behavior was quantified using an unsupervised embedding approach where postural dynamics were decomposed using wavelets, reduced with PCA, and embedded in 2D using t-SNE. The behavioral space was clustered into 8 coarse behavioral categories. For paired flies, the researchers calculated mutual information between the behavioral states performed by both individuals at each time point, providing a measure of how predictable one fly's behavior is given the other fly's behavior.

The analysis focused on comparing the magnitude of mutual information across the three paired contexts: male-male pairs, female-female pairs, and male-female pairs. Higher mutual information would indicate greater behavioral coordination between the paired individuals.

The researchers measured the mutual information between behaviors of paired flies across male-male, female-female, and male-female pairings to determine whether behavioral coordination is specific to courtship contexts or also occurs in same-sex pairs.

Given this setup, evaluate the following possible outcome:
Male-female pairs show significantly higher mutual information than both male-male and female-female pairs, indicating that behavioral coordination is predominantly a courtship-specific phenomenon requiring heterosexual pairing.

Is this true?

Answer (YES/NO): NO